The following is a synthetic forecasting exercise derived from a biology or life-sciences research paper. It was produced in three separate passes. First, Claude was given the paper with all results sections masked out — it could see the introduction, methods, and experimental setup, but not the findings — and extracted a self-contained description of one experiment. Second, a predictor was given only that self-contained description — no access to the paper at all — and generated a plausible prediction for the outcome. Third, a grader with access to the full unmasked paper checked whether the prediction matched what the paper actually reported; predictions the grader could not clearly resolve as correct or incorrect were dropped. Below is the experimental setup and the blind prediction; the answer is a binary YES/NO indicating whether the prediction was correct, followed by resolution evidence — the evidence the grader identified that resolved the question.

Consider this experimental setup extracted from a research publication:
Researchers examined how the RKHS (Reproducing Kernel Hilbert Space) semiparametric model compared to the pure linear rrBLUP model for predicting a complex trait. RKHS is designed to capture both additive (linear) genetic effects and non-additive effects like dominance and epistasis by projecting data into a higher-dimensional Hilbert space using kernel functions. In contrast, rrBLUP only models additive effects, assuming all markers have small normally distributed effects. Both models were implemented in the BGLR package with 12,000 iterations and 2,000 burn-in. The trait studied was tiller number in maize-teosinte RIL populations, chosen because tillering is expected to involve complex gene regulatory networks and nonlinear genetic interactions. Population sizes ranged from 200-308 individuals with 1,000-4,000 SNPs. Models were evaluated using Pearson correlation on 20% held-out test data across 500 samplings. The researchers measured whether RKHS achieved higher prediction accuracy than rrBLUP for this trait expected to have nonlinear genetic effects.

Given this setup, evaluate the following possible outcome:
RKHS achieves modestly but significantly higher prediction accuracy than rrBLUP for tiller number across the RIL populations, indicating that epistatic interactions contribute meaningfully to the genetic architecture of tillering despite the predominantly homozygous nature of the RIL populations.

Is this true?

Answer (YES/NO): NO